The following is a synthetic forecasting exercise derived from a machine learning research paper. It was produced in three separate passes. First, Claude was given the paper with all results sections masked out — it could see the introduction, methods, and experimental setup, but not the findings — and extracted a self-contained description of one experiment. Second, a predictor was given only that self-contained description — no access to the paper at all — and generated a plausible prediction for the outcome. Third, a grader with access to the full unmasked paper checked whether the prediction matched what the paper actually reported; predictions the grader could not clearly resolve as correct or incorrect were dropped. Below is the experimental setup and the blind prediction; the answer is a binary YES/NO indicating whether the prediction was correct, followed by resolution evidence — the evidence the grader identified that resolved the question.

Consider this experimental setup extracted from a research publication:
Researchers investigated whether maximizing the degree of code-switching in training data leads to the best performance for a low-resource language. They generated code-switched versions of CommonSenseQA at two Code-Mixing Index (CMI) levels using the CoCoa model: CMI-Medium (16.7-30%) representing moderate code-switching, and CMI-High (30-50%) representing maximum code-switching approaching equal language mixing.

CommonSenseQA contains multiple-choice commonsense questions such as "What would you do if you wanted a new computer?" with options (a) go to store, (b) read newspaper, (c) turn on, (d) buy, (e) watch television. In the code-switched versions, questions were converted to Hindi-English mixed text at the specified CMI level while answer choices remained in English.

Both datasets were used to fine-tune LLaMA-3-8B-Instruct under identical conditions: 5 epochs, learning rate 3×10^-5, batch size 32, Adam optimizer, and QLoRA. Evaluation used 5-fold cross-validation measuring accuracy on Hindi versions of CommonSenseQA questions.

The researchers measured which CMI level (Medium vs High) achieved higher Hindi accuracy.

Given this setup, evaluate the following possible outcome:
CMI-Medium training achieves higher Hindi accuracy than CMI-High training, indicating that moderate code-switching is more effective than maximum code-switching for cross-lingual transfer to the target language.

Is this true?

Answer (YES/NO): YES